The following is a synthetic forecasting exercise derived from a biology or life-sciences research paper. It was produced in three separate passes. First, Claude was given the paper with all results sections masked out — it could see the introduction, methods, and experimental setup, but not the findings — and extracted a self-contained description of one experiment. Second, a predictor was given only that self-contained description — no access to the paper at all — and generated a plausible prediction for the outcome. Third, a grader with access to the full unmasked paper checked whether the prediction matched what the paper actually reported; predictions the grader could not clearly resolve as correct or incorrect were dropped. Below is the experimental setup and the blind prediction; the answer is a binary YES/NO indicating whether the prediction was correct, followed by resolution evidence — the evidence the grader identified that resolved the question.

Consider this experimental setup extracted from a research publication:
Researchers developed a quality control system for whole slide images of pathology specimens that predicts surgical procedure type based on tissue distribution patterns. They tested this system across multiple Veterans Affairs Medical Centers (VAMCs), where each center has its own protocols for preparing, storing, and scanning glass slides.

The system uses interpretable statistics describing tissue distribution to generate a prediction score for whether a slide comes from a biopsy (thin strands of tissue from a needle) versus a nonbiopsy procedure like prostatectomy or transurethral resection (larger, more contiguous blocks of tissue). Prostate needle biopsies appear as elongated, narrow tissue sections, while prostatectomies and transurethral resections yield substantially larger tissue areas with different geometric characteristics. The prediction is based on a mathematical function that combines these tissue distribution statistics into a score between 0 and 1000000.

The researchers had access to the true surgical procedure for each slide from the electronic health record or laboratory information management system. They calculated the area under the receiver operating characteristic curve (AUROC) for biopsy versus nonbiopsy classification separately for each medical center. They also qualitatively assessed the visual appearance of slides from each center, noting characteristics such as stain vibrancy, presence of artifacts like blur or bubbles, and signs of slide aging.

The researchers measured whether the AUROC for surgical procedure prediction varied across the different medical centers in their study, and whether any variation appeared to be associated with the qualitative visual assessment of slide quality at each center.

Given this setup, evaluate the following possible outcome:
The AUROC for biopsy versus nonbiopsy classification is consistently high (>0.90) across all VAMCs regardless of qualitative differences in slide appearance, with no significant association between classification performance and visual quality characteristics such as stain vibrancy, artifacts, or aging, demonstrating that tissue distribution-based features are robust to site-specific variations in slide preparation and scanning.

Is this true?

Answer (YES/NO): NO